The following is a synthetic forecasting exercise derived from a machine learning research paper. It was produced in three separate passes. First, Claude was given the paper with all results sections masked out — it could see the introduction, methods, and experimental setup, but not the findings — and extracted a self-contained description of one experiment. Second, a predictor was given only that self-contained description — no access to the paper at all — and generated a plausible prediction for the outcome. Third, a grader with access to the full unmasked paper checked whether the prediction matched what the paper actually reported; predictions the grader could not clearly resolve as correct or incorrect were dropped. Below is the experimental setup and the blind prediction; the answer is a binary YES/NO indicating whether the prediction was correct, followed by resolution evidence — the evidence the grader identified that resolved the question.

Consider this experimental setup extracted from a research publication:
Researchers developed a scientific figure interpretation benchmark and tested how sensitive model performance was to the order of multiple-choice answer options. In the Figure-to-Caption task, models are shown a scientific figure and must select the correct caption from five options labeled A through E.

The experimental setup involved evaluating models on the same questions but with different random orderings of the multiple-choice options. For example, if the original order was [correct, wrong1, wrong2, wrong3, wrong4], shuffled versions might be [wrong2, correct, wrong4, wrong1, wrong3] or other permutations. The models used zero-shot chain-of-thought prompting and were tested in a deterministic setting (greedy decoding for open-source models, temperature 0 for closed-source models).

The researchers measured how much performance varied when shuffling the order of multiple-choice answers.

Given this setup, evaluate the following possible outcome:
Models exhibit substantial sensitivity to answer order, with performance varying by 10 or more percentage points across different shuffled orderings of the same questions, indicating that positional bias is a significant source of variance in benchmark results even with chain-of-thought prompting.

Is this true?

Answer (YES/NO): NO